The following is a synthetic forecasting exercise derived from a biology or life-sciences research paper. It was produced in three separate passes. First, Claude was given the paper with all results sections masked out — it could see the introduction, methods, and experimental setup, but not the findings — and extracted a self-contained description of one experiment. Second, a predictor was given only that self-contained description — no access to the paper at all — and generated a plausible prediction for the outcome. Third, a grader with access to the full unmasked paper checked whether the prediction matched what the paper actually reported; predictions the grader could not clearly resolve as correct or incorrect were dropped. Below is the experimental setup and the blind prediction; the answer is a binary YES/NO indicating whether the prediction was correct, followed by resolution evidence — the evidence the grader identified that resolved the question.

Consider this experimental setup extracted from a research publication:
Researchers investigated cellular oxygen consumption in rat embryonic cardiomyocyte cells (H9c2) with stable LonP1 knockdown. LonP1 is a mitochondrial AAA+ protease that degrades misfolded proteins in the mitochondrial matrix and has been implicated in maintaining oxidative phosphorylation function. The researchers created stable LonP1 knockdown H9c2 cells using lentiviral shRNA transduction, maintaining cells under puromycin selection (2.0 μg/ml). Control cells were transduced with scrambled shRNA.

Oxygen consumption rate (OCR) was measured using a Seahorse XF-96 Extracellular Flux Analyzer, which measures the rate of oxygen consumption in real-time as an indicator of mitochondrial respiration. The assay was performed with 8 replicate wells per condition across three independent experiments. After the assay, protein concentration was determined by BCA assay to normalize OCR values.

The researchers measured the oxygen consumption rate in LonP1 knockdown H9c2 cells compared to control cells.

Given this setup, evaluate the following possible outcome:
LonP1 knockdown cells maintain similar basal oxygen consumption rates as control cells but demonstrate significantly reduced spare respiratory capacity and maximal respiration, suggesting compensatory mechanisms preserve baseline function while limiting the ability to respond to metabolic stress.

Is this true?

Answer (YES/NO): NO